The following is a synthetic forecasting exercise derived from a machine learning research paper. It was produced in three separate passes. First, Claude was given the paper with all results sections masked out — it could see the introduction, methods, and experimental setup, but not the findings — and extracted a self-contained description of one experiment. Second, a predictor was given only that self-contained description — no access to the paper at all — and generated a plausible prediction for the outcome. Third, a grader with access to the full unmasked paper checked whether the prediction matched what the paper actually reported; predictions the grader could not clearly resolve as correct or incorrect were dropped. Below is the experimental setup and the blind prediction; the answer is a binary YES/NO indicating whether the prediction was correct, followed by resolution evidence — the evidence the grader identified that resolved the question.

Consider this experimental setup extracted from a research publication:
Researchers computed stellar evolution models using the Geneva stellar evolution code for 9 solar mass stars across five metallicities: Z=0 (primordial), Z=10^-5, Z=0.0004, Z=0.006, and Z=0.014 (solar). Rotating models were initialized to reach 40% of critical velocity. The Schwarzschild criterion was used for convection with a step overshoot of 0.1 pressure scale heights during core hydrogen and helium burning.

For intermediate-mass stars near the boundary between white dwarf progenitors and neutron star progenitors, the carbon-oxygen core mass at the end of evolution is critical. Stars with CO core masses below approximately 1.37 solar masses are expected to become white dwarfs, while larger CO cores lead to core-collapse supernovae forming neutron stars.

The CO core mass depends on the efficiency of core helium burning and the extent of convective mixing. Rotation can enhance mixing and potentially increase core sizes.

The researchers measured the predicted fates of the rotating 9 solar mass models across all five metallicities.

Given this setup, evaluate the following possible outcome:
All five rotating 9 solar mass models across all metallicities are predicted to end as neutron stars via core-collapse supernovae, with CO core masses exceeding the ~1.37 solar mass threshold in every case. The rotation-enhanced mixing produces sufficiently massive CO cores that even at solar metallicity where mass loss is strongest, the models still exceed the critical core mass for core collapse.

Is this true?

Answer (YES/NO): NO